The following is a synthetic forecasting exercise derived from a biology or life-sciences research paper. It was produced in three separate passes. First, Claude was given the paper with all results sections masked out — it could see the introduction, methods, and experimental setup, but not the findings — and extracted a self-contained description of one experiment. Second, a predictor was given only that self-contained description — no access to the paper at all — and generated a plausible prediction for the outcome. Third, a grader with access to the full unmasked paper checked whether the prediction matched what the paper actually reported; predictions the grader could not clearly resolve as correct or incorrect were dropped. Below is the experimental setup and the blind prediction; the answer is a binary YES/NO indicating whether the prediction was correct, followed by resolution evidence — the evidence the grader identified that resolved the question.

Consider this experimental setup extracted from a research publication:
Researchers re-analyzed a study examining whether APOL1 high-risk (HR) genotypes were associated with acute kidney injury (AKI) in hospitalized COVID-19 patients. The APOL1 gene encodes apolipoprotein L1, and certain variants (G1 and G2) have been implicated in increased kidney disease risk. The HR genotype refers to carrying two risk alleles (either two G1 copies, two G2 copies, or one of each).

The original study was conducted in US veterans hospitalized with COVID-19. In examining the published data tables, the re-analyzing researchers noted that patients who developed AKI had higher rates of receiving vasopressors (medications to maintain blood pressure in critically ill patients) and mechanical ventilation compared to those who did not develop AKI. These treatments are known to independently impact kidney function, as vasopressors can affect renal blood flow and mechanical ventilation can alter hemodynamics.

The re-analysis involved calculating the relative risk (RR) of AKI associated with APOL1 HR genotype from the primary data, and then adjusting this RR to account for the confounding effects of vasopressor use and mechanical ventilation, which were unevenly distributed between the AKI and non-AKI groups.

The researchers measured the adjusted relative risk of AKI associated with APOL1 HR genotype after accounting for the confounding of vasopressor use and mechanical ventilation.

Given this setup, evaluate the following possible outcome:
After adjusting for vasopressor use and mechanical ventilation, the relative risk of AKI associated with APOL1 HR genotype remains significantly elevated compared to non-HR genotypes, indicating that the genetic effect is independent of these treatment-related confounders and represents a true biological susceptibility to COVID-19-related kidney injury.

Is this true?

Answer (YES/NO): NO